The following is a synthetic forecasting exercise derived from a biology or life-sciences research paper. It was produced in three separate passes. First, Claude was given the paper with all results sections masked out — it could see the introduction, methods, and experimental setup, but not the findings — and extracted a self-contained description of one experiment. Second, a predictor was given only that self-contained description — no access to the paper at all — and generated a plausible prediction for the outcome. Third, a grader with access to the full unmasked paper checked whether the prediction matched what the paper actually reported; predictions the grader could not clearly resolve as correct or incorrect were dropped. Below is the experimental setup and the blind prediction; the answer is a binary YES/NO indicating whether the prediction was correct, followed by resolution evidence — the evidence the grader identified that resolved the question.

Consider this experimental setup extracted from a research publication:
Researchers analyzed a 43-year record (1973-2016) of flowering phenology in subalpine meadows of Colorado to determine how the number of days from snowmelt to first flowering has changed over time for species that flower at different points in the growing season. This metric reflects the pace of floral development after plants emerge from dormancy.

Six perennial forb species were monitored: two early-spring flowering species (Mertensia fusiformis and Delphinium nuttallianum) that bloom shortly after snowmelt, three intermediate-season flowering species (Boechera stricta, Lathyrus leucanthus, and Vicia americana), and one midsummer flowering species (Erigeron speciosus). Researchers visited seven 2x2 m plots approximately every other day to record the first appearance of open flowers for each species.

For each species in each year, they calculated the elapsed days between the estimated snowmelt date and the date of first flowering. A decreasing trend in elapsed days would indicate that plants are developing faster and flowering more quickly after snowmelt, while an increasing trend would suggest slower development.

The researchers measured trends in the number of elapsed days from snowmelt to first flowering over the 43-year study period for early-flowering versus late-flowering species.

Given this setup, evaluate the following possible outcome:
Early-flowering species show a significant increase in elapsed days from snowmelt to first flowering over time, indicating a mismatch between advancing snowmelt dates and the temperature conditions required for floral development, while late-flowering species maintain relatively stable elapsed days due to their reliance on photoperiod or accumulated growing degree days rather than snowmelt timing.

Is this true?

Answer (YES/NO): NO